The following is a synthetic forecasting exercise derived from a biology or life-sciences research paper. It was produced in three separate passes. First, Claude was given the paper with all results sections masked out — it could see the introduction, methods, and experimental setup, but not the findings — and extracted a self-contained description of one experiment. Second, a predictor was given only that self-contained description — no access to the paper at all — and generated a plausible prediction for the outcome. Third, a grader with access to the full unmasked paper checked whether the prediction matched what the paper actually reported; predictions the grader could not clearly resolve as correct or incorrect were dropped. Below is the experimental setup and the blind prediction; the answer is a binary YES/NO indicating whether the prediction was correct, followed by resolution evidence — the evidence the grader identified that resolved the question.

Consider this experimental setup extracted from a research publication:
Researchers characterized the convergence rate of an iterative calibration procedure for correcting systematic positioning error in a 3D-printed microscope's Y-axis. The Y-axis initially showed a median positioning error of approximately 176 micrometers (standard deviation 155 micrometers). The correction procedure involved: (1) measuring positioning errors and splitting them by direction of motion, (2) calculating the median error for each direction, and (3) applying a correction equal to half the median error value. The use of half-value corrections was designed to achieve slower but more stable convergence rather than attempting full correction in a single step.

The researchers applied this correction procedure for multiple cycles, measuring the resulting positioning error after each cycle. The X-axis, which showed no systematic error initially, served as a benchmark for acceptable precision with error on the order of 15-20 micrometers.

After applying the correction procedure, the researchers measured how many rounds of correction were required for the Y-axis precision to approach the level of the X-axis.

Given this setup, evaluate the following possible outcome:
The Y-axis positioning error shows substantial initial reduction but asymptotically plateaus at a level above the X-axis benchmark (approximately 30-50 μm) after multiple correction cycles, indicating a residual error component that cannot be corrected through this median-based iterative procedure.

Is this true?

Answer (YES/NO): NO